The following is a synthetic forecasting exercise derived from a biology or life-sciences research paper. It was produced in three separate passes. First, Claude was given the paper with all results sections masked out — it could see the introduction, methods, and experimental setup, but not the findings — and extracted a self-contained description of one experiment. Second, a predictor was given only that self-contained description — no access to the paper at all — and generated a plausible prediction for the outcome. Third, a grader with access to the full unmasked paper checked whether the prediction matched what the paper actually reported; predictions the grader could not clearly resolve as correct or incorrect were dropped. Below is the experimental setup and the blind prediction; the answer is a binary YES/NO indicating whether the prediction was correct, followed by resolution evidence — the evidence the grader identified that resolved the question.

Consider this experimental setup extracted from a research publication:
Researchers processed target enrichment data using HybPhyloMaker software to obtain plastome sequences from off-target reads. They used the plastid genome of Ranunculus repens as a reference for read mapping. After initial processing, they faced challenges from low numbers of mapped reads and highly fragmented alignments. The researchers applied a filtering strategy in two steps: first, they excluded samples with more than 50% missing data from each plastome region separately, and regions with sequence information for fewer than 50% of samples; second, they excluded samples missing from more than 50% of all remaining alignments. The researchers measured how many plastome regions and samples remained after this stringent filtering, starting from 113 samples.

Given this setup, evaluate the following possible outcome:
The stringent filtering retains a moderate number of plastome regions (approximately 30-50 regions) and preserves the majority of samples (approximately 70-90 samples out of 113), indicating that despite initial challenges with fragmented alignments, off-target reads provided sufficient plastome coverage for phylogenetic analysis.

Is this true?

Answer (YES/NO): NO